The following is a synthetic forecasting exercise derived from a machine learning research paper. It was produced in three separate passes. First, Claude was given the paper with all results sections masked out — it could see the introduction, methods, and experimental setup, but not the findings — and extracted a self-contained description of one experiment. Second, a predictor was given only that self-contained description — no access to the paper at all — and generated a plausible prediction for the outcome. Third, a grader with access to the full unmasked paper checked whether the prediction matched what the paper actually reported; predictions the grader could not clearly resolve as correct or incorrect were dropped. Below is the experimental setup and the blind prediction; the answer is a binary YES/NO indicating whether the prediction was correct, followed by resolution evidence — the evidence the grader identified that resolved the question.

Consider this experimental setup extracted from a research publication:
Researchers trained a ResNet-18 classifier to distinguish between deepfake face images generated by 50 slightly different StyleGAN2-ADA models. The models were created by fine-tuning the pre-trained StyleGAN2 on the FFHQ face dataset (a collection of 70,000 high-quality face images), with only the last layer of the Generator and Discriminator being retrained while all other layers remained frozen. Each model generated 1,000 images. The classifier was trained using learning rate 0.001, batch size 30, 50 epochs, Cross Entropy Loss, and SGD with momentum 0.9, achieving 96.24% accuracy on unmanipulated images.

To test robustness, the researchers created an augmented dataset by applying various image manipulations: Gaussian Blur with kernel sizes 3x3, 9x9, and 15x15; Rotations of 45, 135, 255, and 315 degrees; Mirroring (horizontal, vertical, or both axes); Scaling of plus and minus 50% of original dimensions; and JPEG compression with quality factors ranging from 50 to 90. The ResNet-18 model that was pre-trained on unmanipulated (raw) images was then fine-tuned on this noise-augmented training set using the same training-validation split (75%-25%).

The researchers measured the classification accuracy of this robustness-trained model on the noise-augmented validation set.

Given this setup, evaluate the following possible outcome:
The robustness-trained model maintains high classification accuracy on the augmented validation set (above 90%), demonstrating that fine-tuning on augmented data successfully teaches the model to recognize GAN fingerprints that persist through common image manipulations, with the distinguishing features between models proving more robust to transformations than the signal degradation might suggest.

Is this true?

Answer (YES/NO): NO